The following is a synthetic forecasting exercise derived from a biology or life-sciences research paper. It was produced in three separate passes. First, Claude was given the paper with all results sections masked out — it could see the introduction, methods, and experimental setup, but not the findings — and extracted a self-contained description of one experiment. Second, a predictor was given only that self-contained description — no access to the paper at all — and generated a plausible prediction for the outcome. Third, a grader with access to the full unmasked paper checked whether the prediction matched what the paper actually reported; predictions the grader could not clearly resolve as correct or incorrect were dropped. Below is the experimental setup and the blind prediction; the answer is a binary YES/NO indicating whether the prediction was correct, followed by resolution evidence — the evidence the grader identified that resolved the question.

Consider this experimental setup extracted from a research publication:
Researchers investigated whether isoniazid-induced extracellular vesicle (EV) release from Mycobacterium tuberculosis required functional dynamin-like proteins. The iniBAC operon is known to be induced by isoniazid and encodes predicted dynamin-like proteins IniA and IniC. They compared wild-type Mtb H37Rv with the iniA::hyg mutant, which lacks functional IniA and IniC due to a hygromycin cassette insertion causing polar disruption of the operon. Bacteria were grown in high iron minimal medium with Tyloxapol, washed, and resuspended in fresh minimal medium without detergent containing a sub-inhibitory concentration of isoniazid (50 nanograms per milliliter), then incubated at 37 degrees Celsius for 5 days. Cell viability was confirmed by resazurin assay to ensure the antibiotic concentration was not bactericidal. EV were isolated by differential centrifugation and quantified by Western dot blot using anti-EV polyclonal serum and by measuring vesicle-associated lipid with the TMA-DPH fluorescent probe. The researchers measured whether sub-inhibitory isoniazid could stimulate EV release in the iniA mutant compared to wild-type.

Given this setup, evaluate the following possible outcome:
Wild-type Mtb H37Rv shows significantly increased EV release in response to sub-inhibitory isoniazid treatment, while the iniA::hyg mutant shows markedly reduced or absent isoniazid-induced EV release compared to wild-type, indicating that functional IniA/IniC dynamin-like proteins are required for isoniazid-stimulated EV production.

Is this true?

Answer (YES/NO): YES